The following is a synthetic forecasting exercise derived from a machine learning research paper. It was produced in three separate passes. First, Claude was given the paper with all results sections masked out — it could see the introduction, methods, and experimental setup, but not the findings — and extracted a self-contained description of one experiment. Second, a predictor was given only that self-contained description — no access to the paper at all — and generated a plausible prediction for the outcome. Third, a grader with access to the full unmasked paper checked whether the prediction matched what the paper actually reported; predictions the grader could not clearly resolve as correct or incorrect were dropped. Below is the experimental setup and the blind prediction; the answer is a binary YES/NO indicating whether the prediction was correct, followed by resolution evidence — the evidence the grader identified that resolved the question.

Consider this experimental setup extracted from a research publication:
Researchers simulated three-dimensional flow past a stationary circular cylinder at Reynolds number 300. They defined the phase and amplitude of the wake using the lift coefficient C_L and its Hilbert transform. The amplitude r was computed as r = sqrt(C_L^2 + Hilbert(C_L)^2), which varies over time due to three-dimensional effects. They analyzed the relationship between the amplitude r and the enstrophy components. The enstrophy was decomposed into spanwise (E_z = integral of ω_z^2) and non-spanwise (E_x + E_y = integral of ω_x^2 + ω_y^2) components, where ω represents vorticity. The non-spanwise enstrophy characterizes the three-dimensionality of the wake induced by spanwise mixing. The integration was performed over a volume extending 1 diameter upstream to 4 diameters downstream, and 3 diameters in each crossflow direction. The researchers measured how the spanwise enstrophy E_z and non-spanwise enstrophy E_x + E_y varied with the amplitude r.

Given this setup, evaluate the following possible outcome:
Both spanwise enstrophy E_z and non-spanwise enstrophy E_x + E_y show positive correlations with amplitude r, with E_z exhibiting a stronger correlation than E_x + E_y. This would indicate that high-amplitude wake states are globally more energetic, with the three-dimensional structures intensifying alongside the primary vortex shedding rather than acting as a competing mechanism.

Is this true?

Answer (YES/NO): NO